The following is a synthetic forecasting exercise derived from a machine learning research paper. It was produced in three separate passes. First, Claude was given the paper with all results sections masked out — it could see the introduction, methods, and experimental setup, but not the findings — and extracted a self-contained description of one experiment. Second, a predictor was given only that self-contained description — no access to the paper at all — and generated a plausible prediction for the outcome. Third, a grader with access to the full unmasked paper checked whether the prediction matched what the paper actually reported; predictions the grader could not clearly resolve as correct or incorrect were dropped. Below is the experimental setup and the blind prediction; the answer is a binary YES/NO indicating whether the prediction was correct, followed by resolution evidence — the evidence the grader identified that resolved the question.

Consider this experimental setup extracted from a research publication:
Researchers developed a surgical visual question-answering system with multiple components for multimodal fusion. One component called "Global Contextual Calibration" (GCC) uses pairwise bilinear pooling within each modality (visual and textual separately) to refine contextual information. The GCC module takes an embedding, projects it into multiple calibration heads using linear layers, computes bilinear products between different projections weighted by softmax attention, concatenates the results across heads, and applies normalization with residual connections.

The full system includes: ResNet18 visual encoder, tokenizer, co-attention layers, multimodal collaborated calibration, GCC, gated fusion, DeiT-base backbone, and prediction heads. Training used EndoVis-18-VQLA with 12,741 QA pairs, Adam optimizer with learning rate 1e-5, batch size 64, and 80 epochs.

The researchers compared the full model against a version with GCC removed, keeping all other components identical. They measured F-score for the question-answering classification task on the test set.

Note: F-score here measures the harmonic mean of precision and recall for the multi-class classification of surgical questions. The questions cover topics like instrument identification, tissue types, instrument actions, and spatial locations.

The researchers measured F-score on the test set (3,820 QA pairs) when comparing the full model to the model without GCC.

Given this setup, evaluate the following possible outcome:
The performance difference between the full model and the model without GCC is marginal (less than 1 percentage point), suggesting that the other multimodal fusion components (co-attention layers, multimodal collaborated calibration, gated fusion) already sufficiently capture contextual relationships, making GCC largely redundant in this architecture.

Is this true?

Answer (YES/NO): YES